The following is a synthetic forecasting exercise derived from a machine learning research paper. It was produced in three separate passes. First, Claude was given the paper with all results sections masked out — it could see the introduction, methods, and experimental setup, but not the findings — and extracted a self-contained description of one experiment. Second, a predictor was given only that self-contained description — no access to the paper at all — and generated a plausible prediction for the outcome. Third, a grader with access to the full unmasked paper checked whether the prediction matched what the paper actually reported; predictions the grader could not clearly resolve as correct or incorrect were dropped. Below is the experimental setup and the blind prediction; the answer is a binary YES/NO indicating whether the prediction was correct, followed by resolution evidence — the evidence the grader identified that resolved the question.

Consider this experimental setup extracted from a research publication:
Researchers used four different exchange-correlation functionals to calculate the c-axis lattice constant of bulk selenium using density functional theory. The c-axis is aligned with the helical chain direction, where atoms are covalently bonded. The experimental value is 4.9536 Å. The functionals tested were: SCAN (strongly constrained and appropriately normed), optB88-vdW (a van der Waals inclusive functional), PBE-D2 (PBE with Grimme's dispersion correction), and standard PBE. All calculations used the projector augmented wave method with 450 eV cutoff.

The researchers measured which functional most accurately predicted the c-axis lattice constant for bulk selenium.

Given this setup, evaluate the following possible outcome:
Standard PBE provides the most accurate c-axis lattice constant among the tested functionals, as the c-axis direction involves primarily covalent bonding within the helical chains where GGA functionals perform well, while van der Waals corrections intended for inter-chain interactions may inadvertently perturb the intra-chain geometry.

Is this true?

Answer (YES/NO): NO